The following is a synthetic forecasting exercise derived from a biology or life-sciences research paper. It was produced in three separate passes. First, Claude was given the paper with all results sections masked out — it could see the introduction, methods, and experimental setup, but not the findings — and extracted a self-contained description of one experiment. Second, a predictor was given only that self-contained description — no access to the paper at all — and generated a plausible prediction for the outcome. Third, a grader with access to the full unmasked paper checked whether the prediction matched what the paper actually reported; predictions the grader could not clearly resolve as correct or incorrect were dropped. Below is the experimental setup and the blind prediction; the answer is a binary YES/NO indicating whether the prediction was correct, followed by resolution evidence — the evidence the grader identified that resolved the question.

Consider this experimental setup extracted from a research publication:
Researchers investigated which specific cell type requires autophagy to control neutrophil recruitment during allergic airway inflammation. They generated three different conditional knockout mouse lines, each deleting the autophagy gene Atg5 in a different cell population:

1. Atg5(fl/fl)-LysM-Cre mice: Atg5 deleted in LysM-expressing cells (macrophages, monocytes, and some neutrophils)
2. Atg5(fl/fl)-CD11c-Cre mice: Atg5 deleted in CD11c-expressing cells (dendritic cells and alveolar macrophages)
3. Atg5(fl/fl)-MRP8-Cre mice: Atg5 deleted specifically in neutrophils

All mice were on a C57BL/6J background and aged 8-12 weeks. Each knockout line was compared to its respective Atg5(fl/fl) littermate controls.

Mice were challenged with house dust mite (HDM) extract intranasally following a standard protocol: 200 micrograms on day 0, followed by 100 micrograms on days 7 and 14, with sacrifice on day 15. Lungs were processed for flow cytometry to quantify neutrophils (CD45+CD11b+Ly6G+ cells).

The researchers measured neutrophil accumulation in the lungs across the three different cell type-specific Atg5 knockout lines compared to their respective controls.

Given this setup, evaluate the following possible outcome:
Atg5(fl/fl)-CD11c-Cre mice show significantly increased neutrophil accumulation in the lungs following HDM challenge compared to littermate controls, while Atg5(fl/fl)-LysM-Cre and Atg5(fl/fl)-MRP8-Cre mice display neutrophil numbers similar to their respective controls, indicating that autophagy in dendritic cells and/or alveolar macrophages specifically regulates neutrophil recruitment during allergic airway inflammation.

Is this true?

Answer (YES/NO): NO